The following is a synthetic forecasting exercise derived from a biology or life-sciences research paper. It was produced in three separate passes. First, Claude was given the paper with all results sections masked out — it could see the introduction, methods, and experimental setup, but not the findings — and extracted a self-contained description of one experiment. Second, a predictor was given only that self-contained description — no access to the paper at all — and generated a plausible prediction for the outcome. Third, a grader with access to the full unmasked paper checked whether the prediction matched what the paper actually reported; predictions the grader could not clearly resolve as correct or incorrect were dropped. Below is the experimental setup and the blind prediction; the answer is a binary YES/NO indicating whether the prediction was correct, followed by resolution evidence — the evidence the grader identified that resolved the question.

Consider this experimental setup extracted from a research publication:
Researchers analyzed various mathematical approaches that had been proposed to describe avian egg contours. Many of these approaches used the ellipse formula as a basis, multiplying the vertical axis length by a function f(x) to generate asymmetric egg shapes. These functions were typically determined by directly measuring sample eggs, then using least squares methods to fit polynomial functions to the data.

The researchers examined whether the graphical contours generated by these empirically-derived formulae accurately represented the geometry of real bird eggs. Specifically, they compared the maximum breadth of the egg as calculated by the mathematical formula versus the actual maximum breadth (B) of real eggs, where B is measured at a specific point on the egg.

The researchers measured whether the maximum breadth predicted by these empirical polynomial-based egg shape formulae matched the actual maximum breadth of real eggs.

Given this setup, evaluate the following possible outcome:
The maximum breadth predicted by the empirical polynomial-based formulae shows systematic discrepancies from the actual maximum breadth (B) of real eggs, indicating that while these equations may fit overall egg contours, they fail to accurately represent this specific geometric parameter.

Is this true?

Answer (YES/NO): YES